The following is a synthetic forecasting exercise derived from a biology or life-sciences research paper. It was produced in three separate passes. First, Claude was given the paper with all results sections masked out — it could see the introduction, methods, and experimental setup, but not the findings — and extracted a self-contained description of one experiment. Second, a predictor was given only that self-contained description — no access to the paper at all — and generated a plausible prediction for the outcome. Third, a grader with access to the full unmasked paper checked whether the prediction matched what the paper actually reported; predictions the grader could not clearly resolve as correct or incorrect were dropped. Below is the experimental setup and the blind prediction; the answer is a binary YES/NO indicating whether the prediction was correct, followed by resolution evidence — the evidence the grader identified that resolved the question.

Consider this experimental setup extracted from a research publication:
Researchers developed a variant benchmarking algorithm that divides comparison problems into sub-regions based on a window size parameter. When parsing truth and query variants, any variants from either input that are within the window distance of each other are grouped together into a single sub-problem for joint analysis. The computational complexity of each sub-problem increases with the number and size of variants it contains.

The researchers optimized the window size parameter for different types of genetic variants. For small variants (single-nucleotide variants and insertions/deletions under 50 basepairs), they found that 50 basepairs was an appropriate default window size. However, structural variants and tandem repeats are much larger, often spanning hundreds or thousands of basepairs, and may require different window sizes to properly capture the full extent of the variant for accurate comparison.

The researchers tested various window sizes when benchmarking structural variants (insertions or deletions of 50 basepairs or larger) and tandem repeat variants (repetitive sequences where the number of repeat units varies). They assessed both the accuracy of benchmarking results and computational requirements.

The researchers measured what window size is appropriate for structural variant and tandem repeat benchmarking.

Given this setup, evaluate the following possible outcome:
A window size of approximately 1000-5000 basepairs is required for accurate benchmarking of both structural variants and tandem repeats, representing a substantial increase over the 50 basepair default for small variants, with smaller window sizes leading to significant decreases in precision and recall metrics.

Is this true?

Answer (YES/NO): NO